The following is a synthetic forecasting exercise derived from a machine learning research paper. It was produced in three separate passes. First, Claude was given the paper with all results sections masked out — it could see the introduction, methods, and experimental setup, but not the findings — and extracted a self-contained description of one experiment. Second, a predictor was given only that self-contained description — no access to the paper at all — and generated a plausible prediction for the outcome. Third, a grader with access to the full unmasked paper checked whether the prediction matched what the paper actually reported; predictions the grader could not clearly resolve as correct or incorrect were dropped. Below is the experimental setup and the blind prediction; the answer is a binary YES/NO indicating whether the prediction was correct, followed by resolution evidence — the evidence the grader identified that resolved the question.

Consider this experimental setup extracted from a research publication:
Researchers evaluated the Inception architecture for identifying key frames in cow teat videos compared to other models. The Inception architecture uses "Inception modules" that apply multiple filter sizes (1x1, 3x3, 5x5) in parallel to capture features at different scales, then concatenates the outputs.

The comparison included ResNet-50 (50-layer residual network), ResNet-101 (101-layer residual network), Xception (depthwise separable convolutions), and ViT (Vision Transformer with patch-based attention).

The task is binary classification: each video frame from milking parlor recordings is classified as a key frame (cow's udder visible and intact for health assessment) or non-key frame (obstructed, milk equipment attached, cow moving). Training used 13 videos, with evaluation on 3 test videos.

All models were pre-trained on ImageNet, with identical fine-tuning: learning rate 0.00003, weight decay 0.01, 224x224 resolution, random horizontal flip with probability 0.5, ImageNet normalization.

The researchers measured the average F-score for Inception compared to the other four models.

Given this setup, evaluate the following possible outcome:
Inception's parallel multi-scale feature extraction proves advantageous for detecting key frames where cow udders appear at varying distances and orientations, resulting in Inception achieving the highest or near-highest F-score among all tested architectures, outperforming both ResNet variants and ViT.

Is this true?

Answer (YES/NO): NO